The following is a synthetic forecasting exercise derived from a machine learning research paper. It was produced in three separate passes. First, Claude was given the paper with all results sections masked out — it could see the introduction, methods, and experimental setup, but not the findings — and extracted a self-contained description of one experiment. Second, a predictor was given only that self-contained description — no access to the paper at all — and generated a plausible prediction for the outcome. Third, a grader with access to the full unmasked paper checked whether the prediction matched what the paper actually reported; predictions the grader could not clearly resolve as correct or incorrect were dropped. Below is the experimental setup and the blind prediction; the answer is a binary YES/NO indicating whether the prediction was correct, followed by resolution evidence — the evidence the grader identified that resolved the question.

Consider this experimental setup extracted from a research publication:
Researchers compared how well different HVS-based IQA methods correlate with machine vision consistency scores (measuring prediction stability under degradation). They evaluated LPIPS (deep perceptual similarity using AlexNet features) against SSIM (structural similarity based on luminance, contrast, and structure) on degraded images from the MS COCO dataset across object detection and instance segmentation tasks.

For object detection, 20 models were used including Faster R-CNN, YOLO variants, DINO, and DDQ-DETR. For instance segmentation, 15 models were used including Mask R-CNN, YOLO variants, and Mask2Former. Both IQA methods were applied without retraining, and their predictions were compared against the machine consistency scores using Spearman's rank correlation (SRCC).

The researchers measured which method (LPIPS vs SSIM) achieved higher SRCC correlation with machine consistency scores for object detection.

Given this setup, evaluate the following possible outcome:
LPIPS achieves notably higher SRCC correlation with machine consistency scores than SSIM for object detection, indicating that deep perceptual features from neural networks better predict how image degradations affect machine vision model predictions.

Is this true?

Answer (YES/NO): YES